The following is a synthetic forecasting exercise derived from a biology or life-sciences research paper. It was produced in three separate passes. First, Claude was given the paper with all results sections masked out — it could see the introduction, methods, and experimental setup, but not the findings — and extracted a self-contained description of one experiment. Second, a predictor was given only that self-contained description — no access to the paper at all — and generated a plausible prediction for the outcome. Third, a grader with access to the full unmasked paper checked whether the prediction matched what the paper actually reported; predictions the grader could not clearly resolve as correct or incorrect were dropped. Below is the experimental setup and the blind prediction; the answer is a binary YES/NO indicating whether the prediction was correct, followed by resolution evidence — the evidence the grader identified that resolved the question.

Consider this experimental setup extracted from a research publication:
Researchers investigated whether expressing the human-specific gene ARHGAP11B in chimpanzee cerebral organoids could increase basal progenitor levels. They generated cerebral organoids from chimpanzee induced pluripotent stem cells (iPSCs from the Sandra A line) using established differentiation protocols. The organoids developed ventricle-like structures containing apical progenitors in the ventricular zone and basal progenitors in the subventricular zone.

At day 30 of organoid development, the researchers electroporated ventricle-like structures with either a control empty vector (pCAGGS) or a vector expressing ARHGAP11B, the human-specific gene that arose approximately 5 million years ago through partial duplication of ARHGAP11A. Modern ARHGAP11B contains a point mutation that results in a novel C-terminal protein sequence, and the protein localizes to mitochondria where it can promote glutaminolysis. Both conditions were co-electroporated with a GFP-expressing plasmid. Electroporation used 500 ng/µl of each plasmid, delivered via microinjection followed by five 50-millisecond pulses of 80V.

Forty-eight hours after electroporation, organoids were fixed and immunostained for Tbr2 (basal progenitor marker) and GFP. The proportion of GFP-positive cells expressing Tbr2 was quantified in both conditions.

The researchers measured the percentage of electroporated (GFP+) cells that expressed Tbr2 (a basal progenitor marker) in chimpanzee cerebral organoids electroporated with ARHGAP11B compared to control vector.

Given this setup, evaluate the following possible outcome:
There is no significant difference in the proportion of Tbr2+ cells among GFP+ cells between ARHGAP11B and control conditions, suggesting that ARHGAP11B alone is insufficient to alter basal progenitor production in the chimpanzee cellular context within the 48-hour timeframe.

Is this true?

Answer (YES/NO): NO